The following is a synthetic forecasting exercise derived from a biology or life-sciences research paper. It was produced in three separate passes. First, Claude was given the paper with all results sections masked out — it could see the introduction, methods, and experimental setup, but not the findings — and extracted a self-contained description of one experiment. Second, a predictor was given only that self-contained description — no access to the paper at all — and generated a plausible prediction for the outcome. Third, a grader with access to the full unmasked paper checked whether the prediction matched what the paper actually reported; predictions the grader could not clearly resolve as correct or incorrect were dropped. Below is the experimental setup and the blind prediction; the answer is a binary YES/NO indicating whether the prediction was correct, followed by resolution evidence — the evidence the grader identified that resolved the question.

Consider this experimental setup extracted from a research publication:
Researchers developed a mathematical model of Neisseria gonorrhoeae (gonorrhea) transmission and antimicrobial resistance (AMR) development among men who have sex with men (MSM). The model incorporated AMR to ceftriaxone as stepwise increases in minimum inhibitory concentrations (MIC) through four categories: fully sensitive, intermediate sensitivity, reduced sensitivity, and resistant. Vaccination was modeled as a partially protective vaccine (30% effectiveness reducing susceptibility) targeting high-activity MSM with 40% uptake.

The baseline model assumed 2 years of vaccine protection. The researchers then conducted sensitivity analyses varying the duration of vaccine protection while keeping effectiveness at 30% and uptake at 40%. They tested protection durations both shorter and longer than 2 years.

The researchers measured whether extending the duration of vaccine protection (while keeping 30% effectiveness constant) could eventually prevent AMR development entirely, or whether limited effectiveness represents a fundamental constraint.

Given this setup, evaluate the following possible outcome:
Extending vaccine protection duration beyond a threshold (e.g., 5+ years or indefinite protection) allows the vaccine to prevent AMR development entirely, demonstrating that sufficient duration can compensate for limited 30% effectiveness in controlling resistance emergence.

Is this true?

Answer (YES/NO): NO